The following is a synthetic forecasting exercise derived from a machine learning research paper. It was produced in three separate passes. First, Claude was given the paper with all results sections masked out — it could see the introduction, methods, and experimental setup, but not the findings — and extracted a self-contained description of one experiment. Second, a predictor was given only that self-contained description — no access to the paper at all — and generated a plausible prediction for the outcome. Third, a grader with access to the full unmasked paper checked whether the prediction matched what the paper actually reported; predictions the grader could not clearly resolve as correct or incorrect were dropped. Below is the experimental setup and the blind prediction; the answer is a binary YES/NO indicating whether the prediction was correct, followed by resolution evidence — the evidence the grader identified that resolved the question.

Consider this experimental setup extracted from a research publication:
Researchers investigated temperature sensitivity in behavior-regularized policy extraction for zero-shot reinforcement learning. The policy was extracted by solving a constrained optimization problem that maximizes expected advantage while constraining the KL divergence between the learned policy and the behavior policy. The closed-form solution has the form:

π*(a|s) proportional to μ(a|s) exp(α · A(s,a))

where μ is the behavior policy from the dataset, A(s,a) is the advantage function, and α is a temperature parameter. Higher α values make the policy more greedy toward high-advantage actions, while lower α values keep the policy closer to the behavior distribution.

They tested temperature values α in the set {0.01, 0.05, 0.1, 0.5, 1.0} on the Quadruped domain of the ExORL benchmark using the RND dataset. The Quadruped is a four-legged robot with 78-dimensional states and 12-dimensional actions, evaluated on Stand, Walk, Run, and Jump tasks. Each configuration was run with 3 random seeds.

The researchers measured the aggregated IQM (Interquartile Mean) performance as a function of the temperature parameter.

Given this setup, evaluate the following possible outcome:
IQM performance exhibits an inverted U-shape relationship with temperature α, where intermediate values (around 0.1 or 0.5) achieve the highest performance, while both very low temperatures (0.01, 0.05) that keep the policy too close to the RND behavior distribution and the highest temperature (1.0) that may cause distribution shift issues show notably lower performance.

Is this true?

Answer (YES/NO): NO